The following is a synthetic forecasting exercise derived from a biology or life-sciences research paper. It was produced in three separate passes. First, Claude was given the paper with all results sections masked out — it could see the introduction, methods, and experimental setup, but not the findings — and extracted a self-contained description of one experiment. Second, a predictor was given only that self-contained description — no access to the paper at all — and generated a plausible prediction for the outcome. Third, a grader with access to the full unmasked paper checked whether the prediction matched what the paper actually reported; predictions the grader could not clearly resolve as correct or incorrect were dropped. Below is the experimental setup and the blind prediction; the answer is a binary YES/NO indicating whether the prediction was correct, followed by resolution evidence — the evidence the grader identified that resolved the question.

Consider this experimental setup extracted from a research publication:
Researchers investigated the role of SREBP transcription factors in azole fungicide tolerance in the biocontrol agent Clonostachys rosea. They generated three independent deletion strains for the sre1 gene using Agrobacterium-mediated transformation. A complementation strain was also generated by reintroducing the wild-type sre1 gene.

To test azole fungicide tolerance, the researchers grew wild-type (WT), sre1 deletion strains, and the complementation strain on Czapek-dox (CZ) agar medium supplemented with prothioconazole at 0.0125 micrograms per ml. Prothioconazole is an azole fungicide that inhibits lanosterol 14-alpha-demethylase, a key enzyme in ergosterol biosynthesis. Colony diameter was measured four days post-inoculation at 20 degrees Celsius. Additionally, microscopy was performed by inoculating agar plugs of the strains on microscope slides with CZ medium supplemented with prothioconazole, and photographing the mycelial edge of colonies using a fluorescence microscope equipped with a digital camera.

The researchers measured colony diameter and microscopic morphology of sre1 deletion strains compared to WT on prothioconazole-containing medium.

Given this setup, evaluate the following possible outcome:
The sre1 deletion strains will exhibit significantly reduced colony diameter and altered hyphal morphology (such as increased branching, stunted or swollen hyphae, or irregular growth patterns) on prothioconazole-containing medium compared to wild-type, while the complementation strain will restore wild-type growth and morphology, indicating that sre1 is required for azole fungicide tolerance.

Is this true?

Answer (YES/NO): YES